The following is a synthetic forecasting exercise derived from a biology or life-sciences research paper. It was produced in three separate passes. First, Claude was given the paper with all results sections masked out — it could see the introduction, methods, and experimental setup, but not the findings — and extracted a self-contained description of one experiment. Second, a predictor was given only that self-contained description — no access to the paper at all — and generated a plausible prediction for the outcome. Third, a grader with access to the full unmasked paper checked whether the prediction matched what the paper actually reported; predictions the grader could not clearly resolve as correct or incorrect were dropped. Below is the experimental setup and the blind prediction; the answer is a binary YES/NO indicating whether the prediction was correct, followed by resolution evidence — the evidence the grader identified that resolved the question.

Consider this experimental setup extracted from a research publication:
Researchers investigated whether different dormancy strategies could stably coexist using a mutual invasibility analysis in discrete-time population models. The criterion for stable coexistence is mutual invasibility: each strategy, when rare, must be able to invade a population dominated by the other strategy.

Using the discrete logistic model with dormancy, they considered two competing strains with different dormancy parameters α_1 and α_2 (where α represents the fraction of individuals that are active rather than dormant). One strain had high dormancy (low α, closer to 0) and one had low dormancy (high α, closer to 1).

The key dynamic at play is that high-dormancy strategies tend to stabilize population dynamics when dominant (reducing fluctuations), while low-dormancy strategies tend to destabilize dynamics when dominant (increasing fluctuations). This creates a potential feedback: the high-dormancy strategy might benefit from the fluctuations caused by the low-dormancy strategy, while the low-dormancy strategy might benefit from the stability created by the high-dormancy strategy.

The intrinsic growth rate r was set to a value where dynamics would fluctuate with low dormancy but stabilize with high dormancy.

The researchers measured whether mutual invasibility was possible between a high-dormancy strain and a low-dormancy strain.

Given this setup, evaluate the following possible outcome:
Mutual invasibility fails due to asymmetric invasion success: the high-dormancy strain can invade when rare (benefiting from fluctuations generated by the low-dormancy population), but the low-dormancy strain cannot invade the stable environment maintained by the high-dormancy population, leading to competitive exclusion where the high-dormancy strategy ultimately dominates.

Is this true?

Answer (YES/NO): NO